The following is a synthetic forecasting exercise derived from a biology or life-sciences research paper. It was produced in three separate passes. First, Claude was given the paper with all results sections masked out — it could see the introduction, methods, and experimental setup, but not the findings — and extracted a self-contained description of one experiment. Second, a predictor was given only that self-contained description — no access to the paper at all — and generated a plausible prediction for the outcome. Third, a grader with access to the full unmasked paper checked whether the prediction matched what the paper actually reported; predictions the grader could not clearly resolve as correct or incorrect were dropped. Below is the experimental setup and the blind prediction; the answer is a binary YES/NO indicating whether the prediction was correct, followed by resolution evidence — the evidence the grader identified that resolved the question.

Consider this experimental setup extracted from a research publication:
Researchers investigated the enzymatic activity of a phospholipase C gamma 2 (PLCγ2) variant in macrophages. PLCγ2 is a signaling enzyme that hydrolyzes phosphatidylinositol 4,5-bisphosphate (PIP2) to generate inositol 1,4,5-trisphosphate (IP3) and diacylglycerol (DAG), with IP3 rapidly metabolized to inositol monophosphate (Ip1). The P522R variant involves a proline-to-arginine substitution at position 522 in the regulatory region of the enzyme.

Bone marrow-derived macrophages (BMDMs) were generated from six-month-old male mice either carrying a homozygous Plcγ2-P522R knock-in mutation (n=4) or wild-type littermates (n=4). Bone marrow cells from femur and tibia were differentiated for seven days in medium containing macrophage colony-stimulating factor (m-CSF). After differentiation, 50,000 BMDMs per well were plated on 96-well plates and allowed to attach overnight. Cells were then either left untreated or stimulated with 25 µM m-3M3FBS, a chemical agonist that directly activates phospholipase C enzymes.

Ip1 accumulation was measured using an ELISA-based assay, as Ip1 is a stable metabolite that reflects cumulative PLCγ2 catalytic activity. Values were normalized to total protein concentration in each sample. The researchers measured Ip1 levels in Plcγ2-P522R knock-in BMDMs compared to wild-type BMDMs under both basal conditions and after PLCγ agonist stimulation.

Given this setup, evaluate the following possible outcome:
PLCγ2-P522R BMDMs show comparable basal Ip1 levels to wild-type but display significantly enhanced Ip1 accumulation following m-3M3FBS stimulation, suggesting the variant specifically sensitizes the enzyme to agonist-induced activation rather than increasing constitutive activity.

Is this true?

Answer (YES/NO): NO